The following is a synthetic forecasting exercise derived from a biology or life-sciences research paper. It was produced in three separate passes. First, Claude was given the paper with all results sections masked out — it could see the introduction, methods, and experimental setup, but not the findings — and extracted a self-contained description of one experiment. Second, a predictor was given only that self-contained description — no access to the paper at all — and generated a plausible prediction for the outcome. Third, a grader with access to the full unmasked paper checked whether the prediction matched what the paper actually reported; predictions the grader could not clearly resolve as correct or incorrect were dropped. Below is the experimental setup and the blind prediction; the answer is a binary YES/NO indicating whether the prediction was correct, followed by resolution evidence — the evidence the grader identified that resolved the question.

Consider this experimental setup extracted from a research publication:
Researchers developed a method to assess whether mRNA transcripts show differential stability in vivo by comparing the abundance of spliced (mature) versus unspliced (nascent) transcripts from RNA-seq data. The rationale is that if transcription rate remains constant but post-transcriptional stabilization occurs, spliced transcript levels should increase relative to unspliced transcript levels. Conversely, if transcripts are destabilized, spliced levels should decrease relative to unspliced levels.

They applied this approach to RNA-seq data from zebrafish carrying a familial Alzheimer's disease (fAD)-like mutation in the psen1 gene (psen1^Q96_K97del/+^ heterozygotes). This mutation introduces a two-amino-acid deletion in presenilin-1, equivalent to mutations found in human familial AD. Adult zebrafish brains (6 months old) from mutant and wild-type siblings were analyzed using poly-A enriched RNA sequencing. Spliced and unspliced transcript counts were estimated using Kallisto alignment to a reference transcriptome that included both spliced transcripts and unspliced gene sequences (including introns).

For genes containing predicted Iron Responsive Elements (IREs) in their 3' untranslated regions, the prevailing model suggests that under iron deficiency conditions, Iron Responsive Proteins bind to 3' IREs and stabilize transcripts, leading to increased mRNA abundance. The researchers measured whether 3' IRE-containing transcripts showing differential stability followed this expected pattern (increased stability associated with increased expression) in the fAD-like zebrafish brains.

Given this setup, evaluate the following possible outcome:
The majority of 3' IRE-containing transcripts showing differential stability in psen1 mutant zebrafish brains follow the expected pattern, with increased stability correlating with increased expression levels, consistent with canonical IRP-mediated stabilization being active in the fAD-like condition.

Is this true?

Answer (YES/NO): NO